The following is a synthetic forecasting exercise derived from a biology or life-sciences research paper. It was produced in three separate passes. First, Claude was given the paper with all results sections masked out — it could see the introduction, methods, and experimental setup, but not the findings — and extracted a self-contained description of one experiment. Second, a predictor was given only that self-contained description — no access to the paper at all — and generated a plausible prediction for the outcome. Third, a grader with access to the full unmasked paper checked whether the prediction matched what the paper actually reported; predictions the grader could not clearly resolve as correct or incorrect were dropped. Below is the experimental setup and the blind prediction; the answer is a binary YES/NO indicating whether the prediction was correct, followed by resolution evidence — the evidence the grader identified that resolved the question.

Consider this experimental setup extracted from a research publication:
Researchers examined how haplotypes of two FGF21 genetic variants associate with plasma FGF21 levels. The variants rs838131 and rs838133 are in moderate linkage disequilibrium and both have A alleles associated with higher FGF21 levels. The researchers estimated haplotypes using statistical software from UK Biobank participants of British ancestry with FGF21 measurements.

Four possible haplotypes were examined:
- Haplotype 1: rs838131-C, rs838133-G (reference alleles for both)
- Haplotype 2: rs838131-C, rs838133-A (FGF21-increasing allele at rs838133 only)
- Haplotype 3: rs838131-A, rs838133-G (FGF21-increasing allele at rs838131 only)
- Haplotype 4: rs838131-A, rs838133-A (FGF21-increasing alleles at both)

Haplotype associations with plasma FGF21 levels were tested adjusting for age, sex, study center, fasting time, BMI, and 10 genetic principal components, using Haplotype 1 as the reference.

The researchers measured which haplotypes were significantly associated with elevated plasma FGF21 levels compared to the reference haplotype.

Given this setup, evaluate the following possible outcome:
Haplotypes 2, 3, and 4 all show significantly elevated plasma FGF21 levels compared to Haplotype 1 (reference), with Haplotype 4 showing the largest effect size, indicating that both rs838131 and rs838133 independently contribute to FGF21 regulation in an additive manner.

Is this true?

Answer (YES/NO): NO